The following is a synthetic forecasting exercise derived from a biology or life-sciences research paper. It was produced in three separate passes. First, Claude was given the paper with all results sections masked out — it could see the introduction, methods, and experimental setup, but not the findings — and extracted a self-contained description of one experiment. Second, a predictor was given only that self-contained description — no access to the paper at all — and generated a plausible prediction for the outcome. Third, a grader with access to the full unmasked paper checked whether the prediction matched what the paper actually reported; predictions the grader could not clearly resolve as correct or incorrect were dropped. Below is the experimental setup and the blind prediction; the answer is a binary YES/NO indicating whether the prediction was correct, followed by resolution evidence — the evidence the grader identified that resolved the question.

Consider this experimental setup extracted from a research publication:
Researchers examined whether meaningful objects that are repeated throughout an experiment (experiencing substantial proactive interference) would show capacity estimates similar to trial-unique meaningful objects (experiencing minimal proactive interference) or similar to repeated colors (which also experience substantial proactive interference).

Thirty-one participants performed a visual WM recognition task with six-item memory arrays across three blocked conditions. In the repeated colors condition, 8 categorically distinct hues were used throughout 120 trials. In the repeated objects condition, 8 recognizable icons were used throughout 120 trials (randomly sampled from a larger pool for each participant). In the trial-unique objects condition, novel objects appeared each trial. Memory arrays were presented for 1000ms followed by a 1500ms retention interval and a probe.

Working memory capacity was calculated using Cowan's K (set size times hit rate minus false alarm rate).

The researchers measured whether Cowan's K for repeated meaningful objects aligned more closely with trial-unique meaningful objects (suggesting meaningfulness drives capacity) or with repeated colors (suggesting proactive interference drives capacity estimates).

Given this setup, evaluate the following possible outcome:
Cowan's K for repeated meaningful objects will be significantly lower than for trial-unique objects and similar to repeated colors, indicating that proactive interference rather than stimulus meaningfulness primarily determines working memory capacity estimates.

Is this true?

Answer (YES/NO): YES